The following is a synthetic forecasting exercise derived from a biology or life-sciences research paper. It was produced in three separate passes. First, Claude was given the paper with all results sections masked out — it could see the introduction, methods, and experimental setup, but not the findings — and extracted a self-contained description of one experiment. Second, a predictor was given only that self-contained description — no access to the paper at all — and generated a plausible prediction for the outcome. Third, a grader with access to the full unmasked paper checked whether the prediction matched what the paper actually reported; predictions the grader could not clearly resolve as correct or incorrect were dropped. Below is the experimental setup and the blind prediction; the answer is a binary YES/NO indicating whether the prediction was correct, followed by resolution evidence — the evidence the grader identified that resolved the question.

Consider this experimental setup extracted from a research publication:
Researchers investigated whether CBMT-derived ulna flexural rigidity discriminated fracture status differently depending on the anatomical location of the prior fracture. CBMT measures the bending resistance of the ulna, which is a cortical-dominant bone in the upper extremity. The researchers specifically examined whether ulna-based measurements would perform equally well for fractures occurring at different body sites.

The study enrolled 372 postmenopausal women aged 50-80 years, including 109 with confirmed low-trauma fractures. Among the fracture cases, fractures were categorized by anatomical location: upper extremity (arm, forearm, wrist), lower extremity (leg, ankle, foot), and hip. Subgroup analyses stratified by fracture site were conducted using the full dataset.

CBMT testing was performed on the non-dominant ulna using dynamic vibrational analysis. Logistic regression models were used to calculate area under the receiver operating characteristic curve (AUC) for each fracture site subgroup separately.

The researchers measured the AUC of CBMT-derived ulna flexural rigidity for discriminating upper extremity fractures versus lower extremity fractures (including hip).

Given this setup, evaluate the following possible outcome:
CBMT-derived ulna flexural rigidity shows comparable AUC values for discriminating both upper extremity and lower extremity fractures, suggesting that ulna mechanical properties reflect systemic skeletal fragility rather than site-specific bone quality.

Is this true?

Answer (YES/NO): YES